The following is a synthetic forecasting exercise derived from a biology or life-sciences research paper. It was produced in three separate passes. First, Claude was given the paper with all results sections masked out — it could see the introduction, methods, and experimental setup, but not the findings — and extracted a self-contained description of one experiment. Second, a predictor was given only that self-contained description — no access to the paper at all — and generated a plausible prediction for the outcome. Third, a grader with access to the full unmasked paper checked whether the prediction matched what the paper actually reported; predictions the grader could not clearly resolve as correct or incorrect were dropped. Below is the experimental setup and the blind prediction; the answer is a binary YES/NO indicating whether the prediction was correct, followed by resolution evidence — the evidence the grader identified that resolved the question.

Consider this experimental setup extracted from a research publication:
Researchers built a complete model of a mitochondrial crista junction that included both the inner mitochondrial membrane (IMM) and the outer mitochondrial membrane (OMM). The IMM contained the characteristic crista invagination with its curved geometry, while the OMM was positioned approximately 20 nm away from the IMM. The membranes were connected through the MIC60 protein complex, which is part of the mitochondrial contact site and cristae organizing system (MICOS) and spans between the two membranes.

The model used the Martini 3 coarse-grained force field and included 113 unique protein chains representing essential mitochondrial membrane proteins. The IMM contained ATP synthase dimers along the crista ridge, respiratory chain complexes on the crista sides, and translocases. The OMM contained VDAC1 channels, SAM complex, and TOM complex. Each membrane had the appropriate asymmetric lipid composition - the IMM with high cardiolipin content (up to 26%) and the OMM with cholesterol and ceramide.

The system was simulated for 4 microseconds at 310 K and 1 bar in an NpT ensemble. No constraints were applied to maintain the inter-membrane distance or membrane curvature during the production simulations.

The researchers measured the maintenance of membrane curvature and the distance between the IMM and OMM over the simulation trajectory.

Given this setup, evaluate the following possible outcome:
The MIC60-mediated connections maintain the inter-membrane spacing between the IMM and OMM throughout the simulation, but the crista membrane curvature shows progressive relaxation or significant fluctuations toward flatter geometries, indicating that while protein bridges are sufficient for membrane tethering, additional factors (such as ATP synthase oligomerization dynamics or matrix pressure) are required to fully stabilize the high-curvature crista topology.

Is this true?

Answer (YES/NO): NO